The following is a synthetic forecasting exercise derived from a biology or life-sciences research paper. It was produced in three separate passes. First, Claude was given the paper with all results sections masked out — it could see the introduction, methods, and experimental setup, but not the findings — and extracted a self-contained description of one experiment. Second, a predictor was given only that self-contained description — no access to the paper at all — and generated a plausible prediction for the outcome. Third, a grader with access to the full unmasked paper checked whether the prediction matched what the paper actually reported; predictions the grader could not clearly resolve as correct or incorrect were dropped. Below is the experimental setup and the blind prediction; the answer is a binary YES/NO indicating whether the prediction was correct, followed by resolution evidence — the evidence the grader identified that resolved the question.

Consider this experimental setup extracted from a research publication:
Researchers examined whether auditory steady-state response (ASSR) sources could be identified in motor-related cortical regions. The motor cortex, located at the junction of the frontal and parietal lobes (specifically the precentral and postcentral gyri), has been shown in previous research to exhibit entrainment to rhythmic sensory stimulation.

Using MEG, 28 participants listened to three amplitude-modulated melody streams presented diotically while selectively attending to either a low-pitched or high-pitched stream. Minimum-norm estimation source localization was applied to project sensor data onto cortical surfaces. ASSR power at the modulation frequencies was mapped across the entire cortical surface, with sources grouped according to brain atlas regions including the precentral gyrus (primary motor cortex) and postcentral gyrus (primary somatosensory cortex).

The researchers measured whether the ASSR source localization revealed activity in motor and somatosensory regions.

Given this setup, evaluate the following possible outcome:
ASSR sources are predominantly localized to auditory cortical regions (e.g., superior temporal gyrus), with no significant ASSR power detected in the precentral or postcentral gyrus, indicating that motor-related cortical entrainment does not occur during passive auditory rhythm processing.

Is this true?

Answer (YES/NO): NO